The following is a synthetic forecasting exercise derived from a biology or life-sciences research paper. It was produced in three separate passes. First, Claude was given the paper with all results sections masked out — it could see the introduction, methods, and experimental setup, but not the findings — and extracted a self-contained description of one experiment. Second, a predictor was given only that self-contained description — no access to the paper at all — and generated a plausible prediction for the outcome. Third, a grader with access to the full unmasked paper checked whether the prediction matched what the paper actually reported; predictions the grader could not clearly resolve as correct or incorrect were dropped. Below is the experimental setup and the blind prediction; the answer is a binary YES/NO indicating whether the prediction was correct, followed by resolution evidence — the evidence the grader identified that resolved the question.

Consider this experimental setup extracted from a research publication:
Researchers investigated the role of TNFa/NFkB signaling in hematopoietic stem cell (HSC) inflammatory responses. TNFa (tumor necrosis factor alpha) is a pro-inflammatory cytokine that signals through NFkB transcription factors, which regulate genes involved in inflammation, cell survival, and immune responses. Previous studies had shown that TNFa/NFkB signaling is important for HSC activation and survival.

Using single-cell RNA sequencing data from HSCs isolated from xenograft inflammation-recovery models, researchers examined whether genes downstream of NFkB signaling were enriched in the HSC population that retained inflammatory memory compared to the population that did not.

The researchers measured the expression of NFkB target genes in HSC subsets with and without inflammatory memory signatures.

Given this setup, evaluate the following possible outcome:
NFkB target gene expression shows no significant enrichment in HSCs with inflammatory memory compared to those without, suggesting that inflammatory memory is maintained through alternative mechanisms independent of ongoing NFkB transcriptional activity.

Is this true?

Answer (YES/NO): NO